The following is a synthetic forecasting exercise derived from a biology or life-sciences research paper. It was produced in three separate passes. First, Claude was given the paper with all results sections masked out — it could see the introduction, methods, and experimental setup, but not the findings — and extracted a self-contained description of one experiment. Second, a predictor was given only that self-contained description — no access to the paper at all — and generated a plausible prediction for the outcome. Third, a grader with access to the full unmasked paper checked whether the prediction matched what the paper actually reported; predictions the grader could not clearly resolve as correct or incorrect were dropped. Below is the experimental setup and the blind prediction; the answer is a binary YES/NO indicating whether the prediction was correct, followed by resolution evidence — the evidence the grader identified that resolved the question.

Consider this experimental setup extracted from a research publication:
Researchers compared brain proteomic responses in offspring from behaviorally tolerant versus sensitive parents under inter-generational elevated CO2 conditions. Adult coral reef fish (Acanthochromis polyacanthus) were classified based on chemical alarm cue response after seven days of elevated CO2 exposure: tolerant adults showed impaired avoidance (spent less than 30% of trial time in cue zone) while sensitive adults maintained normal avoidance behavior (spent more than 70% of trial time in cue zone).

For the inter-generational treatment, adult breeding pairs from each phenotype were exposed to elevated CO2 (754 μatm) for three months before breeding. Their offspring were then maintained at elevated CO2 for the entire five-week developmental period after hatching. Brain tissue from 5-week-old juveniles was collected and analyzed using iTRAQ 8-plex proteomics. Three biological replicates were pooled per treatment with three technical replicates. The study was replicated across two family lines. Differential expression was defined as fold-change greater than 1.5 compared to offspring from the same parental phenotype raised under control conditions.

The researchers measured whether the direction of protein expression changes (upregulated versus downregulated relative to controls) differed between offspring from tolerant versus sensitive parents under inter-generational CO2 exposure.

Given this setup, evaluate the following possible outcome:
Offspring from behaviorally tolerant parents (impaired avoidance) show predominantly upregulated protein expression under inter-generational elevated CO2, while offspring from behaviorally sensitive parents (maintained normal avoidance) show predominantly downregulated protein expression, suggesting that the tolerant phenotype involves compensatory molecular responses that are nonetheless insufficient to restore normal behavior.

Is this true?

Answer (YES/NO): NO